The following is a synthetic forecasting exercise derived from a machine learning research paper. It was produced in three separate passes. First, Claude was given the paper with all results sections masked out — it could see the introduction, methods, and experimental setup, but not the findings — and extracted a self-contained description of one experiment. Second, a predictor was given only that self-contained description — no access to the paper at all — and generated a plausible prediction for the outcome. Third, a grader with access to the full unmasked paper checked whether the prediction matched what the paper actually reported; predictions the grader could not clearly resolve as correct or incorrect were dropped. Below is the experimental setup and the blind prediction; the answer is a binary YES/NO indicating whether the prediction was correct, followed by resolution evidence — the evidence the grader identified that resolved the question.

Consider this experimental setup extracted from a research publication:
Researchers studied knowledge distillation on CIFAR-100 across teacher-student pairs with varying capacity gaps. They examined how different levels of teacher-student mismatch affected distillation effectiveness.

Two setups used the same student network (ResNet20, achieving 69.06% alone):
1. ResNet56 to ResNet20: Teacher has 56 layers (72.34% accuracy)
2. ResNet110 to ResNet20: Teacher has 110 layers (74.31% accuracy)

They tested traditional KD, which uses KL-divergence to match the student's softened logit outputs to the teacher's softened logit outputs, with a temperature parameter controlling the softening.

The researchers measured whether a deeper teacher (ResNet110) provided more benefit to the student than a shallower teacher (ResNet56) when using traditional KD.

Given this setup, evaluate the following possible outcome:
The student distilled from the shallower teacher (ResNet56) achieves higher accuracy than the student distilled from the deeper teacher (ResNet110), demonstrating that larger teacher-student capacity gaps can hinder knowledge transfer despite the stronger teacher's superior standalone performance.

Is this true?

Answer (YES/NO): NO